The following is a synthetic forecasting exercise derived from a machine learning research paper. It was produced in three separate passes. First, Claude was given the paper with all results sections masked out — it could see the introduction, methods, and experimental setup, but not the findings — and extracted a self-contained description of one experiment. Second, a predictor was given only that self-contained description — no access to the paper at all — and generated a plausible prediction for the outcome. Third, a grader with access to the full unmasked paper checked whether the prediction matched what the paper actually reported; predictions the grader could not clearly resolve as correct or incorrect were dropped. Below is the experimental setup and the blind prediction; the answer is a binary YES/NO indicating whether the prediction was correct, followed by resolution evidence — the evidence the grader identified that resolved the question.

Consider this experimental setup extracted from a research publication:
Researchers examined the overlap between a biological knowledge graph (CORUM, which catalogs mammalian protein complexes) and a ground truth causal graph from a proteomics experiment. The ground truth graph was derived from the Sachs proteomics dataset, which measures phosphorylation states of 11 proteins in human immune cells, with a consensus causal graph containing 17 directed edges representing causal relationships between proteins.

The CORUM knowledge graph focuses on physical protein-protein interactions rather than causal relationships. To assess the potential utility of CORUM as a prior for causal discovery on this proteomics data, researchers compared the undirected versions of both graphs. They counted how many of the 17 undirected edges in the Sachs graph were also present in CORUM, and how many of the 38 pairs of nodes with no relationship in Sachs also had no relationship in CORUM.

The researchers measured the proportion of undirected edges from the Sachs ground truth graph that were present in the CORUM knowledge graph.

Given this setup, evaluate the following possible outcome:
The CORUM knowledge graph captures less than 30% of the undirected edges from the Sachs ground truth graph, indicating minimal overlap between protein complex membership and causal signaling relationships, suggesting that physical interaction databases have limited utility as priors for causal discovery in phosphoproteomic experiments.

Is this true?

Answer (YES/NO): NO